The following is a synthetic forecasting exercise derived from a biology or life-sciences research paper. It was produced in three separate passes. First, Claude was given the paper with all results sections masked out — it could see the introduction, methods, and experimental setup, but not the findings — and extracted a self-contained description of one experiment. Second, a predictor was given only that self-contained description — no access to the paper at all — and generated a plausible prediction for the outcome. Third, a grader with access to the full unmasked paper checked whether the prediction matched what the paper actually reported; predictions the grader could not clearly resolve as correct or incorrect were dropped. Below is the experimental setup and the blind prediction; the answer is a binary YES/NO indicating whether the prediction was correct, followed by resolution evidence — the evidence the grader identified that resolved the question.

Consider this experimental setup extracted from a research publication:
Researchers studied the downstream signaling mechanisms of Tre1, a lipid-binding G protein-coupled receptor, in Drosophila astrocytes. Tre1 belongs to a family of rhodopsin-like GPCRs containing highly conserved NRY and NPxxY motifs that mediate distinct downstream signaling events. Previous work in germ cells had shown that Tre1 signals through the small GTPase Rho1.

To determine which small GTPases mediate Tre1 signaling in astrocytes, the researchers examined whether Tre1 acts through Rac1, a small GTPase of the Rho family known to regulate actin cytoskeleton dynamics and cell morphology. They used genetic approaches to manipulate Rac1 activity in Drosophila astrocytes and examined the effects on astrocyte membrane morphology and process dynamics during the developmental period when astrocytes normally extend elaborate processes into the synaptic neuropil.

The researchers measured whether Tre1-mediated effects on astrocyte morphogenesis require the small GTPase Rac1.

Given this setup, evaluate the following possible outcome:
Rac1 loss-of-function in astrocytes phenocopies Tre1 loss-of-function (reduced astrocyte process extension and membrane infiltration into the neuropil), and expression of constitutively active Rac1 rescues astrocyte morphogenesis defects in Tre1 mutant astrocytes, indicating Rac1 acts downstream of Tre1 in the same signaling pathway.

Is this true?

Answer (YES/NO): NO